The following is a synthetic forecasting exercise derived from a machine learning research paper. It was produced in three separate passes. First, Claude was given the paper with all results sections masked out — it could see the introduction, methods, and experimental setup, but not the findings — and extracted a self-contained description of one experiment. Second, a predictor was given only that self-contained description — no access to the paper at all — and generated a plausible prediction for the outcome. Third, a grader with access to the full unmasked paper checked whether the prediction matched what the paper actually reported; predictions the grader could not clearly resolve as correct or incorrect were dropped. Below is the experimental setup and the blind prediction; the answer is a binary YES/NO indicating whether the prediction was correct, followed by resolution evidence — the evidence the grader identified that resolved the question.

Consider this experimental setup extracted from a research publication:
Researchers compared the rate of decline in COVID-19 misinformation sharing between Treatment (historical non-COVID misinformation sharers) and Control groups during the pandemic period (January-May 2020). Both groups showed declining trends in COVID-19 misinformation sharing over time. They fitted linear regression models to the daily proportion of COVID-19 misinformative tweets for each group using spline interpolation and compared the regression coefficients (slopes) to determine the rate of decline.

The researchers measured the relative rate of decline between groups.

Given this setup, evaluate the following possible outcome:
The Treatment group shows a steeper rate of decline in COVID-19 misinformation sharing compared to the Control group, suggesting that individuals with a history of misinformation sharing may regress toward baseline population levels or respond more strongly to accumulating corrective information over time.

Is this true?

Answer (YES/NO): NO